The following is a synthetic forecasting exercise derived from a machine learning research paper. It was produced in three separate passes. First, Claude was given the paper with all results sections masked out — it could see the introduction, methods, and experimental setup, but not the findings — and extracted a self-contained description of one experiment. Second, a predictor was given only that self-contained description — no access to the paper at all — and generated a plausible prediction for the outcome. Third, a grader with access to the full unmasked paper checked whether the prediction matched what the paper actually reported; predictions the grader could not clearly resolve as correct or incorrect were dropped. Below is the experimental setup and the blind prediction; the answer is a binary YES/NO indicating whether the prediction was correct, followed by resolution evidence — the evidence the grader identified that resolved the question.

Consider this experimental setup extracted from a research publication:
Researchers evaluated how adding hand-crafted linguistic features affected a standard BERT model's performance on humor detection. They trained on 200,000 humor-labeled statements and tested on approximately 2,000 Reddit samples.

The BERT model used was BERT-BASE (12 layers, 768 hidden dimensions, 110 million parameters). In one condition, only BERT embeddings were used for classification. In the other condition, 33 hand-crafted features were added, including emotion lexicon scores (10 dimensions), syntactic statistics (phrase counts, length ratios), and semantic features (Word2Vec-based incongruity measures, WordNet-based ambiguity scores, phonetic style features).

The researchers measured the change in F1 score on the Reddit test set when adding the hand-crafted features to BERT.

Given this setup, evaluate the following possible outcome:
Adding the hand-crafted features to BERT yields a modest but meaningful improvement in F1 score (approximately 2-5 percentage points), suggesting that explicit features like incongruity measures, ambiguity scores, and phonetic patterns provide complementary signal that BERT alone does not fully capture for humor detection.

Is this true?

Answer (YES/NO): YES